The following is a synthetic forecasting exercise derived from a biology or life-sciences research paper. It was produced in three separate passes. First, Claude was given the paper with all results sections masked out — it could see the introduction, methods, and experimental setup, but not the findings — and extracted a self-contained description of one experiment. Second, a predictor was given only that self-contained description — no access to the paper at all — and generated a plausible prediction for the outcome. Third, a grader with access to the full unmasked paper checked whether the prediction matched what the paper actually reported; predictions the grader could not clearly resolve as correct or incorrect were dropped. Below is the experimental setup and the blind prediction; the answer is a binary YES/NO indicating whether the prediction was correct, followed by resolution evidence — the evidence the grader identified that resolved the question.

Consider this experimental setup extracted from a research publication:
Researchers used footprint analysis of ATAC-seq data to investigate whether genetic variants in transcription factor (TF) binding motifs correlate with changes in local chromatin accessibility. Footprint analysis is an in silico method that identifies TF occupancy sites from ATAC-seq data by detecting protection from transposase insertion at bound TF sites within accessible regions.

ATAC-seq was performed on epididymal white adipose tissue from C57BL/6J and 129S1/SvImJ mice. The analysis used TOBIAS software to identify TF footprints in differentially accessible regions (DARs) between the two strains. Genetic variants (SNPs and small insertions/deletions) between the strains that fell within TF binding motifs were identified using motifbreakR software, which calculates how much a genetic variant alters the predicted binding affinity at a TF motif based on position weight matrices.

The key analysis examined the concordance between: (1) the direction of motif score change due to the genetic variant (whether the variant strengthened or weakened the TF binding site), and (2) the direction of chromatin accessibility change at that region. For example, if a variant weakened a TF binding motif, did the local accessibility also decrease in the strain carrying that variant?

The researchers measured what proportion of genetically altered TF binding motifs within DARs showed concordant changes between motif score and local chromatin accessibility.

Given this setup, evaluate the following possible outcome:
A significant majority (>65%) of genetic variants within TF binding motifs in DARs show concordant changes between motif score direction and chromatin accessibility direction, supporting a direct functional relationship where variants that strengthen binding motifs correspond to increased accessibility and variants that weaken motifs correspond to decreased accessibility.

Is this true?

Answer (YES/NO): YES